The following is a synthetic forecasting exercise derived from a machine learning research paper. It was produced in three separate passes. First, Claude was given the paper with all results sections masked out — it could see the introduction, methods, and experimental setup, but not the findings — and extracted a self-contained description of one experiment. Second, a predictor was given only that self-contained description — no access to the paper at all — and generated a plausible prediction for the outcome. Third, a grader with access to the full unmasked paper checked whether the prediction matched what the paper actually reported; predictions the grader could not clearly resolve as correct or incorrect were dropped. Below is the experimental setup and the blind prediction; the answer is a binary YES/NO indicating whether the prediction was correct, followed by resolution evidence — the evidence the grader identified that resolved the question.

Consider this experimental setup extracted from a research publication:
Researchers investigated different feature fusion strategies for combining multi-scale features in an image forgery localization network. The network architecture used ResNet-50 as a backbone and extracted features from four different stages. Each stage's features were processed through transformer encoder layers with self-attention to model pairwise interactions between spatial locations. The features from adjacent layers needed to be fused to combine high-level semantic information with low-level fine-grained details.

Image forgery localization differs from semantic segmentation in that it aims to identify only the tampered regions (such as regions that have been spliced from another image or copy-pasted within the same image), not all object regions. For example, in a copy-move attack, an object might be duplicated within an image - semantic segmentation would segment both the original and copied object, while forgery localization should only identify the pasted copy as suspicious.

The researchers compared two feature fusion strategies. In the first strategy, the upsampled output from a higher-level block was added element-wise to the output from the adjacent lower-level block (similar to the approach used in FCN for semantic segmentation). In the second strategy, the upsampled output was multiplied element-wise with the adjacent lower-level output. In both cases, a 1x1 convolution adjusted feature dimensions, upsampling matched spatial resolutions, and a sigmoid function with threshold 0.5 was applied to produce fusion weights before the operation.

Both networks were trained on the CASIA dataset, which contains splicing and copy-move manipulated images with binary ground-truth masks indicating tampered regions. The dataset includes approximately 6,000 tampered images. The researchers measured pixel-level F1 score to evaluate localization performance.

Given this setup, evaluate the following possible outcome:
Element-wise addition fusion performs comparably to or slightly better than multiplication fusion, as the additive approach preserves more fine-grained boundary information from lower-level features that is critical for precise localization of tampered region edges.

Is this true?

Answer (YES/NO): NO